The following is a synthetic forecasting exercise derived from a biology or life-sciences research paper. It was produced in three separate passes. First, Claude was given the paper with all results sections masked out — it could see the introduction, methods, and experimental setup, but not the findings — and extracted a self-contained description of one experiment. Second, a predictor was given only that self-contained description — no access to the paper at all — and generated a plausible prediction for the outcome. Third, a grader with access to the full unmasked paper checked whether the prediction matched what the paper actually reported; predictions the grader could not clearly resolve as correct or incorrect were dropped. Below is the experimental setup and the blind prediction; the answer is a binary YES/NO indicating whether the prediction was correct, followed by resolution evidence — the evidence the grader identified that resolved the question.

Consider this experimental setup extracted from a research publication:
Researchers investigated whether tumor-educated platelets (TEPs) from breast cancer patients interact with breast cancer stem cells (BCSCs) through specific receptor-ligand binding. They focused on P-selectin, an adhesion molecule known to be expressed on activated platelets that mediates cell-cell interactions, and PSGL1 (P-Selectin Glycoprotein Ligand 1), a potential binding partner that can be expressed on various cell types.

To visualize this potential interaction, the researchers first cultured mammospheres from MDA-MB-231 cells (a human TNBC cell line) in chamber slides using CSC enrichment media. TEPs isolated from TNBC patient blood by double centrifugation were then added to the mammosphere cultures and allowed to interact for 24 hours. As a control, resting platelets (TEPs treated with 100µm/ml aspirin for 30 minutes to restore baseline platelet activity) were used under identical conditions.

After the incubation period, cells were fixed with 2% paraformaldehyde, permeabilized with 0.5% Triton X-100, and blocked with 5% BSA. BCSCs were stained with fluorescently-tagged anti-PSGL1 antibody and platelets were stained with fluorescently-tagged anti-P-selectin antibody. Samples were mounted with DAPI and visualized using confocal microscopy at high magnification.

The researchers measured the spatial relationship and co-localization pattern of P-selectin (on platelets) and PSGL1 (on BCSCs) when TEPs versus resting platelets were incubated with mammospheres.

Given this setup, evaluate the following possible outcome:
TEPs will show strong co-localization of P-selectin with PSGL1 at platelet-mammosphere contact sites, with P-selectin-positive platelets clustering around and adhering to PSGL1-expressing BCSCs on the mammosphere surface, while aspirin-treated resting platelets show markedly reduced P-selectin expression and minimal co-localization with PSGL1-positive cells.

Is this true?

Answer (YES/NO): YES